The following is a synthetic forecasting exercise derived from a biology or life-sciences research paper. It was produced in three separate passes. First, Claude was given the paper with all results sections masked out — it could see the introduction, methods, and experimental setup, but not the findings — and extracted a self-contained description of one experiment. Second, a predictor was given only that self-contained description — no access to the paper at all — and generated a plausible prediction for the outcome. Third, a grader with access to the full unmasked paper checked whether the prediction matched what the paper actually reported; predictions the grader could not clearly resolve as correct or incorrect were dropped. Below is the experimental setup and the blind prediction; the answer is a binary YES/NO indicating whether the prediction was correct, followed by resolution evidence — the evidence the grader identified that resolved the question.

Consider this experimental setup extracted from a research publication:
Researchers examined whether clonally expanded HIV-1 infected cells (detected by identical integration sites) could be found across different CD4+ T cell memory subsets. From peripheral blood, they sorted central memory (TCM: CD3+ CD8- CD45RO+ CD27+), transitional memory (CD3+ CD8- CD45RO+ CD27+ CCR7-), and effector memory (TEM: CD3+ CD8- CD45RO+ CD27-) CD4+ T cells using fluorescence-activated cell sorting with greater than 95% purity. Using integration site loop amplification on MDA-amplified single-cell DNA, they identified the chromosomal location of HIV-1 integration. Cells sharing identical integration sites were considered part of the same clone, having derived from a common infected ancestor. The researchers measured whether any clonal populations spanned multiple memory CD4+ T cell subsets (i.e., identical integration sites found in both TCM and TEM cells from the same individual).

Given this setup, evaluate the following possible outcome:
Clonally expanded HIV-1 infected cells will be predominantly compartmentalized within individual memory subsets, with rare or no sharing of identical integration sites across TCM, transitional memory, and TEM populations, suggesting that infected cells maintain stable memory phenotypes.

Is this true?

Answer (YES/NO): YES